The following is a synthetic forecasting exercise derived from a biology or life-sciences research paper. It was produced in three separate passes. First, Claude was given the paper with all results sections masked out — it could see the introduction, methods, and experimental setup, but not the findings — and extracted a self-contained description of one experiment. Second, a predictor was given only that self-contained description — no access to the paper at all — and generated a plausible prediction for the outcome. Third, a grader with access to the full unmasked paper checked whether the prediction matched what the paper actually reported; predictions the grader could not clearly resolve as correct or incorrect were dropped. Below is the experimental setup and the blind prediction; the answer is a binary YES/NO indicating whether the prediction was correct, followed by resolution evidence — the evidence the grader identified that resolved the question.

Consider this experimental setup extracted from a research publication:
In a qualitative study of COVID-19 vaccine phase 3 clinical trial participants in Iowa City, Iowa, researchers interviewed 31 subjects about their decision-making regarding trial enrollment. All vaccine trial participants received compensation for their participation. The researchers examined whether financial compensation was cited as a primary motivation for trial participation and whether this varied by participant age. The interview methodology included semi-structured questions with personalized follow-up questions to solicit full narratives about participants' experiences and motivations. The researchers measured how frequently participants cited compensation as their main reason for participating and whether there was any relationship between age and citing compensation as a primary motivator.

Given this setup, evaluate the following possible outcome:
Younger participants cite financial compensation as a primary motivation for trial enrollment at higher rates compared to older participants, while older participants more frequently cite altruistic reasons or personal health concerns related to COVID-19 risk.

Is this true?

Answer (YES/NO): YES